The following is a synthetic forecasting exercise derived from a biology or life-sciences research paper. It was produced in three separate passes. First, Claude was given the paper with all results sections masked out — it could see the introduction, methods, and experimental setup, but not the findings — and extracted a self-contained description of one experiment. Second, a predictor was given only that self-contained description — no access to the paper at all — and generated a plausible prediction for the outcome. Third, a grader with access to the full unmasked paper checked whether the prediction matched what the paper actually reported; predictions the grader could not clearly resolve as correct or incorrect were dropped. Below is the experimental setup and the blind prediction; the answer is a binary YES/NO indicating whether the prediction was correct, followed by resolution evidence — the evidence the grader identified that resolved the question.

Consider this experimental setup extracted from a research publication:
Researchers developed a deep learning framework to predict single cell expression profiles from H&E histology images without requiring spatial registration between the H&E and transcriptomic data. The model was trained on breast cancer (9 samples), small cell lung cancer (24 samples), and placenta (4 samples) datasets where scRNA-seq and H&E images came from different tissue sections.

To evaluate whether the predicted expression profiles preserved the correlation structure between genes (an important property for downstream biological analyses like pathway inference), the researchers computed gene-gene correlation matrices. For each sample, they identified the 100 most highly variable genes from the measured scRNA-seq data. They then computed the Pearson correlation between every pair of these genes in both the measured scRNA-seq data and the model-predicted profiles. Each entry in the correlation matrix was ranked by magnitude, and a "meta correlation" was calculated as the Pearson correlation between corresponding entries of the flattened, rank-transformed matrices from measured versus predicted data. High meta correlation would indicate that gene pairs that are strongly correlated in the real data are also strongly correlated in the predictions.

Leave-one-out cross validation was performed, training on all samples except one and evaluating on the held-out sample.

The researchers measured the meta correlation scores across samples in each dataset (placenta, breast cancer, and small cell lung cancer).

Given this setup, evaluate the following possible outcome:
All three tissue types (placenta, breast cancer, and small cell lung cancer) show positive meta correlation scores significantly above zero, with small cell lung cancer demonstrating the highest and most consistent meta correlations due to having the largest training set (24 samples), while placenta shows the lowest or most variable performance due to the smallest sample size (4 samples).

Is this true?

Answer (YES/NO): NO